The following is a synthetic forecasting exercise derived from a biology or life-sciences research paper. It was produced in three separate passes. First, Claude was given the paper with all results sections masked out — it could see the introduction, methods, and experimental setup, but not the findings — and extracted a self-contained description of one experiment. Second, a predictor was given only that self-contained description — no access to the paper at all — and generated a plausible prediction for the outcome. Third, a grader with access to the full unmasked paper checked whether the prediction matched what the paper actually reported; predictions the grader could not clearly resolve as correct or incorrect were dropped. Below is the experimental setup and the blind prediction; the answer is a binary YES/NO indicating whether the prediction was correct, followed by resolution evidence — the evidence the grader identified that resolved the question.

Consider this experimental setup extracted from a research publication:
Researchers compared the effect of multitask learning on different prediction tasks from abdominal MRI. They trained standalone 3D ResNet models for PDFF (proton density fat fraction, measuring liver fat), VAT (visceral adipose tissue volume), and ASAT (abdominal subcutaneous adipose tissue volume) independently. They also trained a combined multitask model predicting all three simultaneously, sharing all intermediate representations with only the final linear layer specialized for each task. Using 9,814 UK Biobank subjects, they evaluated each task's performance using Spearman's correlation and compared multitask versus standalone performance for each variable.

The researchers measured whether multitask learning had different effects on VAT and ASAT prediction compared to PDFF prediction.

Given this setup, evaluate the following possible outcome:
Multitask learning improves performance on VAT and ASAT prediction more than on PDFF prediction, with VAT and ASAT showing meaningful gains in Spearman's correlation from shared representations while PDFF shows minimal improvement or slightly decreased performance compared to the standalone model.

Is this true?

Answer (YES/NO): NO